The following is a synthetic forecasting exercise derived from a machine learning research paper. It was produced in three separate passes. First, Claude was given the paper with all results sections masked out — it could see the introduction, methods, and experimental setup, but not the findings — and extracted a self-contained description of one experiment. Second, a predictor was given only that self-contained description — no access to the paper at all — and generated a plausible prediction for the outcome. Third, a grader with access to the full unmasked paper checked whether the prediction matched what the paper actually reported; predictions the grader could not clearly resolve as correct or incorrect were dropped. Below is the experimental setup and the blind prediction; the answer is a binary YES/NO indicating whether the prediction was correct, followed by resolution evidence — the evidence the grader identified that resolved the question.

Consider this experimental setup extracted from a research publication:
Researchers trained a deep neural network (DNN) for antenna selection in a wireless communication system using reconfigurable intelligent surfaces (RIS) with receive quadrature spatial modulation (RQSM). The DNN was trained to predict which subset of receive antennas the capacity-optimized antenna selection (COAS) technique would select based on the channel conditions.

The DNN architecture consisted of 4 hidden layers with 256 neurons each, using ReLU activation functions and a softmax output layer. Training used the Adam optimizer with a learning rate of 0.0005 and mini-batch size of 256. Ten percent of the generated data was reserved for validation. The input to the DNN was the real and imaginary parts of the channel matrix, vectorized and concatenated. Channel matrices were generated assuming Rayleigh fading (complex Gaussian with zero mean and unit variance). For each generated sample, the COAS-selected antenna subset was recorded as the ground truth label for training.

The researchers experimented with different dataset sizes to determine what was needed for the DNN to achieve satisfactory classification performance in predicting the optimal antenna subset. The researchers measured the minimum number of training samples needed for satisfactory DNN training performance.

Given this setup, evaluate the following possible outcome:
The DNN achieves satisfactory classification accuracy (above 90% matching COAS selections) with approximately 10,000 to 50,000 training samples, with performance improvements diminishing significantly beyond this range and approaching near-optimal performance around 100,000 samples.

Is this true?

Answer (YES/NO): NO